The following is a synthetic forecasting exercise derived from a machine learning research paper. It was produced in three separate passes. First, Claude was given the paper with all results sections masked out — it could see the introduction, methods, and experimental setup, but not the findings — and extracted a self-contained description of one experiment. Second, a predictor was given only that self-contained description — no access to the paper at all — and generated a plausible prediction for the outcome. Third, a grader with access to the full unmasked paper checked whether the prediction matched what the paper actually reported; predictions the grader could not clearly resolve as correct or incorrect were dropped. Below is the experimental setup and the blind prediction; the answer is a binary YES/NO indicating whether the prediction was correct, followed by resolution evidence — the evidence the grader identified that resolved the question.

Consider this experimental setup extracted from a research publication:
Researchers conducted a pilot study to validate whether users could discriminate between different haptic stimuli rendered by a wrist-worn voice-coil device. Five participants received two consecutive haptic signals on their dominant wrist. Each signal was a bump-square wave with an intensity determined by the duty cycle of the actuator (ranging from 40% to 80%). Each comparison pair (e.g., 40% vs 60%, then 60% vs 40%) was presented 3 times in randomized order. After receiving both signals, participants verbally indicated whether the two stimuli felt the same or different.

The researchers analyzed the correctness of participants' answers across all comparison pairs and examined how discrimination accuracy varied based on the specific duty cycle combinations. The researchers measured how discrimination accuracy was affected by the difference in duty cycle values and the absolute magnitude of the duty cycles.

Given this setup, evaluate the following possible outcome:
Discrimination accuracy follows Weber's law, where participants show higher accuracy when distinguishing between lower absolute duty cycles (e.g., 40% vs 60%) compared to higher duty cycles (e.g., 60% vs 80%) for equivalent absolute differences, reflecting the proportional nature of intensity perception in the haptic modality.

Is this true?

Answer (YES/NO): YES